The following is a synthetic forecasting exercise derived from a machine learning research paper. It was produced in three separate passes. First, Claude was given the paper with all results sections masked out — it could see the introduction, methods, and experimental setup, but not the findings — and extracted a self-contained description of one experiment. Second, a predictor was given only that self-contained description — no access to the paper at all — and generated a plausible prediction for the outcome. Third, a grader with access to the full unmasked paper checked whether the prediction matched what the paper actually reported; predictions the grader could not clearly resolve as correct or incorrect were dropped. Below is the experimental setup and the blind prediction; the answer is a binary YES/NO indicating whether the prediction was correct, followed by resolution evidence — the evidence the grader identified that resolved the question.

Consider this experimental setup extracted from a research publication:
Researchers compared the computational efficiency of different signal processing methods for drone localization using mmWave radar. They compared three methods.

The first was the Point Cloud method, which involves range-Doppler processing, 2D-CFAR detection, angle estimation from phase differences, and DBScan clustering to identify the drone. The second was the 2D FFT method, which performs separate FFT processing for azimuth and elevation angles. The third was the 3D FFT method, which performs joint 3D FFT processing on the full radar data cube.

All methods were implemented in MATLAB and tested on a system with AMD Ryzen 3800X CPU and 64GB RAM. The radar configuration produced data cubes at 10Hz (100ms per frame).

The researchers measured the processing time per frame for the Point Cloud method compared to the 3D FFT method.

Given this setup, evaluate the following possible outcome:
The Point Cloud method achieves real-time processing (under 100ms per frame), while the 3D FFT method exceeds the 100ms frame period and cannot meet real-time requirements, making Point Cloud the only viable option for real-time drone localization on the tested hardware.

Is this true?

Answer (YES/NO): NO